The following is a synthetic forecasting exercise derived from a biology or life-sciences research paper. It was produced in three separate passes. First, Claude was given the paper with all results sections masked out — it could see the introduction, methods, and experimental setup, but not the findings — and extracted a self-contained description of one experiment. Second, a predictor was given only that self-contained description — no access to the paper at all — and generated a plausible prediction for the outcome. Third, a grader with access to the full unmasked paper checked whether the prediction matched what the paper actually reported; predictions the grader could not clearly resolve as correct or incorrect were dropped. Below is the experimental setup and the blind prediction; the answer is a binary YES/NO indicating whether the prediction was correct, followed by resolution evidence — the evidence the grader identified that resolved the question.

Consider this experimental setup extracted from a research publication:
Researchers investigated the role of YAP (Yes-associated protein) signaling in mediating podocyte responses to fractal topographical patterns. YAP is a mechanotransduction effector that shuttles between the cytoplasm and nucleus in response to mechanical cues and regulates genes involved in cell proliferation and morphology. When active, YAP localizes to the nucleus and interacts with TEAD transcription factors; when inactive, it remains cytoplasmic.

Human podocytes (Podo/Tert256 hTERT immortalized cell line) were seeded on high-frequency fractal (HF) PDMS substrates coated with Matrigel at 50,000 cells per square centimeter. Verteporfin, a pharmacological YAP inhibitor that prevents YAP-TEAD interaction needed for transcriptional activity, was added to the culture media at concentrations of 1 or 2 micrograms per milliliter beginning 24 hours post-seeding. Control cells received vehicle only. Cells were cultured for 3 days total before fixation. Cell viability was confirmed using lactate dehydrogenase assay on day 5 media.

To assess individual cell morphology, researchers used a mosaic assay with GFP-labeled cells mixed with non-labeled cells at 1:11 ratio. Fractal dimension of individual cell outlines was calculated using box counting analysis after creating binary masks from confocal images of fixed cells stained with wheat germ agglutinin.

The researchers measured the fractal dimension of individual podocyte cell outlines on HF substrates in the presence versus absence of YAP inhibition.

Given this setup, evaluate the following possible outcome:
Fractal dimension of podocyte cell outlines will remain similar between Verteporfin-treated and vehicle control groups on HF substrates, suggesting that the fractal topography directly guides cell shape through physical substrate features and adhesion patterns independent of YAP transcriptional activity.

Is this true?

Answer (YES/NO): NO